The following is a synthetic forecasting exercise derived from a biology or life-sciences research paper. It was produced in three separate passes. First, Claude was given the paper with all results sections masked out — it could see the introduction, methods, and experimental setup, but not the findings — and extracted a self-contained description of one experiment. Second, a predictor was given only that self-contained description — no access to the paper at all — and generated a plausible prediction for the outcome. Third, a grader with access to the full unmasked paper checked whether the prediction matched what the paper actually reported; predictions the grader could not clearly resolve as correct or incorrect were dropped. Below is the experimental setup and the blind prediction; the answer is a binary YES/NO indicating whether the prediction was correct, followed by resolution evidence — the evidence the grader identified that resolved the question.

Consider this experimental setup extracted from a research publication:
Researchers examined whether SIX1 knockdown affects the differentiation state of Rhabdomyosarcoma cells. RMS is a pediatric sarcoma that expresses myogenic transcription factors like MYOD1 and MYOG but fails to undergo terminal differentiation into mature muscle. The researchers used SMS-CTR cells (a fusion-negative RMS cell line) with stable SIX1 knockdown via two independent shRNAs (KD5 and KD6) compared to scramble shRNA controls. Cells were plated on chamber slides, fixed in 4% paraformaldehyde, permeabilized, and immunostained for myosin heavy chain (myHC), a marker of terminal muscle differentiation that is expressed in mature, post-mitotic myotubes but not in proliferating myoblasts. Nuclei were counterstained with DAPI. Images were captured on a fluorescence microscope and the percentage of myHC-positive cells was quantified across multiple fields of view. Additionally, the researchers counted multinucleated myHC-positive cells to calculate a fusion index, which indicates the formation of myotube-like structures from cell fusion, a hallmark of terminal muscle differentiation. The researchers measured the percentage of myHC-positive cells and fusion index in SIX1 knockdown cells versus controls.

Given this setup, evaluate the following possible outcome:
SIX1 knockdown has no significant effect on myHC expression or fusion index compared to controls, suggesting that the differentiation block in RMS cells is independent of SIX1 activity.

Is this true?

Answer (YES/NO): NO